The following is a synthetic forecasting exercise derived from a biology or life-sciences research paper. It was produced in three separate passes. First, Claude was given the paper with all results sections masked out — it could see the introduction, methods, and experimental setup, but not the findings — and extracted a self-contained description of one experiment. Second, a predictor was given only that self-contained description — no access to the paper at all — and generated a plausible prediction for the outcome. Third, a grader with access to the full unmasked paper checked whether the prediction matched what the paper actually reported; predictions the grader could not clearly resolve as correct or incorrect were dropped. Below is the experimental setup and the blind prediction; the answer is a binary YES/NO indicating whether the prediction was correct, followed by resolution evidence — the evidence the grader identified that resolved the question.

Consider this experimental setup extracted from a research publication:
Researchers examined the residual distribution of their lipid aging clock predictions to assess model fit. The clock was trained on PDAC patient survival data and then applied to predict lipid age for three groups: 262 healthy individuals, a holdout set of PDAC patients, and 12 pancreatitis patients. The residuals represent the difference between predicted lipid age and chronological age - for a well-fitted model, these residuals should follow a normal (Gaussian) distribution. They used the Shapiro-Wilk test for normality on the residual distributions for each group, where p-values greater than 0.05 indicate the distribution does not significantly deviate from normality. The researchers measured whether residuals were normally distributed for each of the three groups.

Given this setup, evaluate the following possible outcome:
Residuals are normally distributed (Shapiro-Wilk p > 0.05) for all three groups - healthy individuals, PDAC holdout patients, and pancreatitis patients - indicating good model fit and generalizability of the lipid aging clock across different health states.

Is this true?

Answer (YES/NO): YES